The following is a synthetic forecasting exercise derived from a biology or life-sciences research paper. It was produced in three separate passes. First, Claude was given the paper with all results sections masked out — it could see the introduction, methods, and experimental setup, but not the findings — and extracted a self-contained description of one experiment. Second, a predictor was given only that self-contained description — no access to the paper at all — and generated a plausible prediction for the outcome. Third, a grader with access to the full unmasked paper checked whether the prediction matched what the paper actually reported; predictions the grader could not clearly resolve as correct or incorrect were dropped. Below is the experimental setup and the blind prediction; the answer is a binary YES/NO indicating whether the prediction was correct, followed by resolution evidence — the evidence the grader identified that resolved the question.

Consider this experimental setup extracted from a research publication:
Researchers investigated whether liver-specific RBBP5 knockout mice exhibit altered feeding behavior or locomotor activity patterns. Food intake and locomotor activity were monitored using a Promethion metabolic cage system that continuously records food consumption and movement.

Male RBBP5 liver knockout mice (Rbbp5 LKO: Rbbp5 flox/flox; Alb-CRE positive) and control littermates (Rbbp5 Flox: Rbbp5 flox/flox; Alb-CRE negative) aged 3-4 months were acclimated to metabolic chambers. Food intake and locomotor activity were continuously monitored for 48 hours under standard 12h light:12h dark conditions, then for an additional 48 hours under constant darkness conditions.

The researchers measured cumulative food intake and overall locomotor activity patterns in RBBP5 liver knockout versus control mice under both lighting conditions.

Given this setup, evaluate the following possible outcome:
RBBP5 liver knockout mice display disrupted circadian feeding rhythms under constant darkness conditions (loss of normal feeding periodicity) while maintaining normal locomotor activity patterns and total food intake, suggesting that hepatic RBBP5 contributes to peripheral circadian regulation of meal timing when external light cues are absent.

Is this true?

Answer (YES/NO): NO